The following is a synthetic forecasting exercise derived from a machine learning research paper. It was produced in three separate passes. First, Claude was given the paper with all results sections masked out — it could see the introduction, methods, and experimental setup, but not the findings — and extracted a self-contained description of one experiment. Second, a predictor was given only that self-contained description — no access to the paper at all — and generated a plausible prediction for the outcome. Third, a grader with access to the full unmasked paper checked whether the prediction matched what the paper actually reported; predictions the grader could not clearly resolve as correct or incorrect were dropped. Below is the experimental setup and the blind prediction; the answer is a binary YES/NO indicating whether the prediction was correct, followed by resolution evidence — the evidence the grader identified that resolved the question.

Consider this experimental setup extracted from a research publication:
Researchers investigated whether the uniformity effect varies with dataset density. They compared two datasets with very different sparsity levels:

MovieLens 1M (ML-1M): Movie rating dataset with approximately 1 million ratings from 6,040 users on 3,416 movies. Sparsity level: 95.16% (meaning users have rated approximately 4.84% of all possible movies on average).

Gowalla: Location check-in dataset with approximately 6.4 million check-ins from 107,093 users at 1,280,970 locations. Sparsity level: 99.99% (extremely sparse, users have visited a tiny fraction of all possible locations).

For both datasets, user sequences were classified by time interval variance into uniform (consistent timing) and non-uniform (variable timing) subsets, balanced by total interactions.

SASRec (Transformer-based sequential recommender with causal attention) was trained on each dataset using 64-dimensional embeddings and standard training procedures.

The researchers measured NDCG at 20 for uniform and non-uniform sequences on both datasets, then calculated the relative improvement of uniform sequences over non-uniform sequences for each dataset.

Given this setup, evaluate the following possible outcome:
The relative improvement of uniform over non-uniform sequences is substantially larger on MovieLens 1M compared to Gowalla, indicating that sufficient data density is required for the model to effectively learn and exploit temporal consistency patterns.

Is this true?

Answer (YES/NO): YES